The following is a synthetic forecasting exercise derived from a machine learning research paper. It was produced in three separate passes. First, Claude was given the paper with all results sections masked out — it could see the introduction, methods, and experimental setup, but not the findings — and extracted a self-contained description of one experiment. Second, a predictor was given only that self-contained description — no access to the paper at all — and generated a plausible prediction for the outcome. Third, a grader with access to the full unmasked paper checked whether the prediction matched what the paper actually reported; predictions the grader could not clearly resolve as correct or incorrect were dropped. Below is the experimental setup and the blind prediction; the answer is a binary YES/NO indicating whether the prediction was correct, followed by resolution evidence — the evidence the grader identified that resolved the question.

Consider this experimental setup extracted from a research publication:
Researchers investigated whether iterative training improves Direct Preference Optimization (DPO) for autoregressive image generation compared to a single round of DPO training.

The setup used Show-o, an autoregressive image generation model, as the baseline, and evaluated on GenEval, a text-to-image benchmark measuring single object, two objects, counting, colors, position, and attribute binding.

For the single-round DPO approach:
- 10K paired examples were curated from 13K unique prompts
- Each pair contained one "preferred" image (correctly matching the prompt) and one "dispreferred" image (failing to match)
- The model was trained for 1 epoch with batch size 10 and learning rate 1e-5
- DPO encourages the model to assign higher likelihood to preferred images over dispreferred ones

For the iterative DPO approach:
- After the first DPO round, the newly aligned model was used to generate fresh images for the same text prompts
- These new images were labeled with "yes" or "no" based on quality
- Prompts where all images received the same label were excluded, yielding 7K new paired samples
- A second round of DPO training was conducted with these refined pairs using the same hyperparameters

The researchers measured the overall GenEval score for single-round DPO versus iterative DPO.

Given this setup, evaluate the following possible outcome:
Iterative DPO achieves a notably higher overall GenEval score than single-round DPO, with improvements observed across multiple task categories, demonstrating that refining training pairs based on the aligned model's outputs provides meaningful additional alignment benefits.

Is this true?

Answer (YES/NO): YES